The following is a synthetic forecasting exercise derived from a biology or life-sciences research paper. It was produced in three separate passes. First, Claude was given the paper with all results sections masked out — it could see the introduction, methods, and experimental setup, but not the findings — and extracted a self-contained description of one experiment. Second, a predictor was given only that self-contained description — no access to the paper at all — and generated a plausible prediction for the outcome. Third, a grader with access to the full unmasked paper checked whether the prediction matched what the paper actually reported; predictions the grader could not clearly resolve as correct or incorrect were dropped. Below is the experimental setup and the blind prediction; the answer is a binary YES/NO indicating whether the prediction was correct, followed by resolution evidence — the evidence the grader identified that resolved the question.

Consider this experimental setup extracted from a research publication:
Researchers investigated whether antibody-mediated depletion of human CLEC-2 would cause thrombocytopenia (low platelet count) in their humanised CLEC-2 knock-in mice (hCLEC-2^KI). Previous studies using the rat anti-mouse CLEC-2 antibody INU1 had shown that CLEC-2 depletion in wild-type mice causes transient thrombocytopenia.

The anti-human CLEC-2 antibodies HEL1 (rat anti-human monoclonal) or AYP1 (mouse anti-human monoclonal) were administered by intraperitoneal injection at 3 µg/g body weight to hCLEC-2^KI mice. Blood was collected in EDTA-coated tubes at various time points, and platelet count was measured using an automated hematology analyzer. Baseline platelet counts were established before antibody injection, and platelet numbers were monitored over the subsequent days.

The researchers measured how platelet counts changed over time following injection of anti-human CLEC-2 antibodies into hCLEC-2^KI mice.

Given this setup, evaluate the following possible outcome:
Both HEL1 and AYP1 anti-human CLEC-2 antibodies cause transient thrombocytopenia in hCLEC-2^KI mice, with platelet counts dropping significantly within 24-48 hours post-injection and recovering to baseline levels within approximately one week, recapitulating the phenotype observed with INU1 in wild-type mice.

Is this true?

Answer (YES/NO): YES